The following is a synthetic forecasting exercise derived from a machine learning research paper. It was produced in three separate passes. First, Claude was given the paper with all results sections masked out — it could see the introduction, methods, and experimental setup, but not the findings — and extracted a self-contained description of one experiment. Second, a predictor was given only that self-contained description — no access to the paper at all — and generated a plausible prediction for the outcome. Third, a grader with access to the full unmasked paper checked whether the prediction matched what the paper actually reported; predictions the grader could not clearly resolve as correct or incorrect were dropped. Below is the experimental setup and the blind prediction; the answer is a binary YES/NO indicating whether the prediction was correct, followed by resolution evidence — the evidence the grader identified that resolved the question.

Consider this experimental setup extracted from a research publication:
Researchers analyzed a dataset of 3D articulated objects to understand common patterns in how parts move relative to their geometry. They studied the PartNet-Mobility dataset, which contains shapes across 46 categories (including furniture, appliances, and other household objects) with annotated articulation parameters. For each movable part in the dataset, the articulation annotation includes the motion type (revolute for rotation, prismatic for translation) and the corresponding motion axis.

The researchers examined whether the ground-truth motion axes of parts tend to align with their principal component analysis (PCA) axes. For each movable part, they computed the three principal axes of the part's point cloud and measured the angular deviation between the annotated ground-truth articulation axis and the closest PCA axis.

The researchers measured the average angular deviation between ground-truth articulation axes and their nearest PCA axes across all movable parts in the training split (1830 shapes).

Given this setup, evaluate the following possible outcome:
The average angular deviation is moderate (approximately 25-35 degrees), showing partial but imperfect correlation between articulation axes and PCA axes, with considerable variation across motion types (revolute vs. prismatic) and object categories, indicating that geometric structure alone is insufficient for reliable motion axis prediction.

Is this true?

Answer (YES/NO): NO